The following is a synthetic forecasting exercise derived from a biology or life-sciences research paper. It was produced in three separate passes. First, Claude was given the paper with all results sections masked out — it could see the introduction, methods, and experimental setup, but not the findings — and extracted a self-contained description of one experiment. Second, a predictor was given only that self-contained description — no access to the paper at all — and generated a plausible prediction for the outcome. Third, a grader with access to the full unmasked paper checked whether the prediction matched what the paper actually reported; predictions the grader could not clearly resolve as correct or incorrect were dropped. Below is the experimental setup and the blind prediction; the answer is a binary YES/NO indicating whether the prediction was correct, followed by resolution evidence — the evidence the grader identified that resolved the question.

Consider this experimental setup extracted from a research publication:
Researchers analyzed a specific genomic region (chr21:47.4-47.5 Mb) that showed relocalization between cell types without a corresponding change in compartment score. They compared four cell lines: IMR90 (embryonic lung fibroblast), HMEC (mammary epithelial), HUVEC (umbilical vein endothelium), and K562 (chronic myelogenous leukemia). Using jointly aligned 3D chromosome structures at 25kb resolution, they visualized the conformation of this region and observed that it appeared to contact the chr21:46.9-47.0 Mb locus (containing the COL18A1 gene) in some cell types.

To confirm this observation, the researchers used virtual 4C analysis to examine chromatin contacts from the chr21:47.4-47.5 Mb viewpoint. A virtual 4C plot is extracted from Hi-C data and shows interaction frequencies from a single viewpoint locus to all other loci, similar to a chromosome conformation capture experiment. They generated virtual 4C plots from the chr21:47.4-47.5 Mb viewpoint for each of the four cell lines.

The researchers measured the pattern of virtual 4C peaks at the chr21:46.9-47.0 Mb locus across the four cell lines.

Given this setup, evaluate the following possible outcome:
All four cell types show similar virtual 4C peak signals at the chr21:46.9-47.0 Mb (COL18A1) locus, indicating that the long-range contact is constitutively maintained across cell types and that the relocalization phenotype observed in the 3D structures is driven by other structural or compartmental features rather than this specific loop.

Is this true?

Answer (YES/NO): NO